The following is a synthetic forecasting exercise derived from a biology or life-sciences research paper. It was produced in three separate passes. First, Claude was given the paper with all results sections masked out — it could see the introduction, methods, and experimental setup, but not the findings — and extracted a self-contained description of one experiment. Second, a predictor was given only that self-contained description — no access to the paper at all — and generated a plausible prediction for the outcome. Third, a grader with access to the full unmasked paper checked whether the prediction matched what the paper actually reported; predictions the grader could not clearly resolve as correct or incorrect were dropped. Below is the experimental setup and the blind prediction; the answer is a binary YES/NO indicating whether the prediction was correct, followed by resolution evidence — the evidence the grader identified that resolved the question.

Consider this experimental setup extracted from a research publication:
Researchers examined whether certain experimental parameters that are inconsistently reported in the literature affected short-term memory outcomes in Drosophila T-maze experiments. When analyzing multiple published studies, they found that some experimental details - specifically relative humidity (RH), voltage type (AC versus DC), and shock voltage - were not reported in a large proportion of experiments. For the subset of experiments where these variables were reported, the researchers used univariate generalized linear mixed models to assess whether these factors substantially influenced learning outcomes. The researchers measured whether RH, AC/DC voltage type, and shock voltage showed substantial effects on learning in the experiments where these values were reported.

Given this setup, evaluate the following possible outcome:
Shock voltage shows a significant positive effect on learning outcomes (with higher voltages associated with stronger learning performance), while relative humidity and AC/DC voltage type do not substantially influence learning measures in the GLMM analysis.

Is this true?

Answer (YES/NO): NO